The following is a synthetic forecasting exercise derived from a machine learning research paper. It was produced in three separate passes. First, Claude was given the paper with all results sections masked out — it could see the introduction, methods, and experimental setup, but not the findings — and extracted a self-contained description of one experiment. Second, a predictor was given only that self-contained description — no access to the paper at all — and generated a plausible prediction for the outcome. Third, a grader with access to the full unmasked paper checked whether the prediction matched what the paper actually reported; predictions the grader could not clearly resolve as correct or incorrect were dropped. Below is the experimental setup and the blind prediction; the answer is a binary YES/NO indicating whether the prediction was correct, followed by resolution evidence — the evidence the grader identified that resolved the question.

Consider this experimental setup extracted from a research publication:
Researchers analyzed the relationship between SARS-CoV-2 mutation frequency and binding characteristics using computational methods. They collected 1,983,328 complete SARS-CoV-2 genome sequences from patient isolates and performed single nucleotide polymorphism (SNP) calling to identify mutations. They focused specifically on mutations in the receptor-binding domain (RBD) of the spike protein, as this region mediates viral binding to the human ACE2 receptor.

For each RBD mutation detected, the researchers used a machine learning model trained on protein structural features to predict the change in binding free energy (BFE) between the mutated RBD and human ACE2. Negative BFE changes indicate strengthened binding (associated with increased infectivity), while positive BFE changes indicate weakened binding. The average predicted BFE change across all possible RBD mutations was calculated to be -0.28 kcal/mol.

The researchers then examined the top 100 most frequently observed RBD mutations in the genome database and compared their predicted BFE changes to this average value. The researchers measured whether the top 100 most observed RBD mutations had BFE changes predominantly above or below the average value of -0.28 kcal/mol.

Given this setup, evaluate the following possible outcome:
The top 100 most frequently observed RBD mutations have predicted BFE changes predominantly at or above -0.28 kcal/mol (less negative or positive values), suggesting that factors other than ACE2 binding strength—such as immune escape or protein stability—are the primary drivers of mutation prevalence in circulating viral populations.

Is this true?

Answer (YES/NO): NO